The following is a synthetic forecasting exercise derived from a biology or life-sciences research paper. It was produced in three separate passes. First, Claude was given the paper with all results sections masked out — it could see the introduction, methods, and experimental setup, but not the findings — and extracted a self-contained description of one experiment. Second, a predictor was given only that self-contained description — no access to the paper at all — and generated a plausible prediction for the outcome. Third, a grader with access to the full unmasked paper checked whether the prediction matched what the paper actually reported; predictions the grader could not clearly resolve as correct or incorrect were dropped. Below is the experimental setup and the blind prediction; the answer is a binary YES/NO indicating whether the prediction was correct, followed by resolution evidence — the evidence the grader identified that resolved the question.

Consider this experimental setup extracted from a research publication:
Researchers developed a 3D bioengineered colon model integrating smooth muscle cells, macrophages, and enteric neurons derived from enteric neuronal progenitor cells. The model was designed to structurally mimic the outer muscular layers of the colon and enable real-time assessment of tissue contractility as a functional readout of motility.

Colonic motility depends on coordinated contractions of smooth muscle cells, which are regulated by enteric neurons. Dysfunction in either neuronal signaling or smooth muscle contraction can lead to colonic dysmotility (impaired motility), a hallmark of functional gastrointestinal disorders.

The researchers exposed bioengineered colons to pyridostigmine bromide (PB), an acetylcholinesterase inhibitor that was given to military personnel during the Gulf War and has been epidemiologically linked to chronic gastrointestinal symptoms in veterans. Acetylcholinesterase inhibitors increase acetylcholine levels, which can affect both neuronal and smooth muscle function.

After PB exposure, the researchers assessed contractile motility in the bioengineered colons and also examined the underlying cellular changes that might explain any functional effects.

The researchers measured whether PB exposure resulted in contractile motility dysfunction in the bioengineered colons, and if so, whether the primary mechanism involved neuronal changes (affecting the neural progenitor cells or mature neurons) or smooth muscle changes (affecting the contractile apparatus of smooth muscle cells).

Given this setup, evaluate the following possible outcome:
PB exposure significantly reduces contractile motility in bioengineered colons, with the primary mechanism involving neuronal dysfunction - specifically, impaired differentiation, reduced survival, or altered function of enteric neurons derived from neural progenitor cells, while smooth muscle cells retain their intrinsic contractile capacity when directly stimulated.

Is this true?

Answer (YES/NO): YES